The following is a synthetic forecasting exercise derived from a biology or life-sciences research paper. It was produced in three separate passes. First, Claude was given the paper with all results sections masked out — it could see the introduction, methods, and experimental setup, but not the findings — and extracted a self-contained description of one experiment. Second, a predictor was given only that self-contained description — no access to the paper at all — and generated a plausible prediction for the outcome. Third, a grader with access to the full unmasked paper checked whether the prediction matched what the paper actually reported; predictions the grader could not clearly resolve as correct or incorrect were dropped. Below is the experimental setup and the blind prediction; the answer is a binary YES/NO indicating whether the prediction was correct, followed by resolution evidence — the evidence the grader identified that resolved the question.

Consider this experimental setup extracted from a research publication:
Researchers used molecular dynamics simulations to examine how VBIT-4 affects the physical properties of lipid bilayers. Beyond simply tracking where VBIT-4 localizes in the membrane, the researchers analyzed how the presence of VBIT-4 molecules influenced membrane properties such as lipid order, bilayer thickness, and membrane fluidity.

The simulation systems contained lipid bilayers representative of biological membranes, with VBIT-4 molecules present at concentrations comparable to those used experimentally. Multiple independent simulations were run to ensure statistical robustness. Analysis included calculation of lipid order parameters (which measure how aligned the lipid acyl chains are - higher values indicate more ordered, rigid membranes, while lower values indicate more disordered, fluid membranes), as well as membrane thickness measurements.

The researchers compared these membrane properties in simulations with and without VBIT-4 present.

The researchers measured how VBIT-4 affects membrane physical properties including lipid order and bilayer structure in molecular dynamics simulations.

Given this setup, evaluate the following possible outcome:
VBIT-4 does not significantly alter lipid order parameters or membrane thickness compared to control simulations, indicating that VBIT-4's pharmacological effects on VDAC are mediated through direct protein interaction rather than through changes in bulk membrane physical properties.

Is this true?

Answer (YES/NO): NO